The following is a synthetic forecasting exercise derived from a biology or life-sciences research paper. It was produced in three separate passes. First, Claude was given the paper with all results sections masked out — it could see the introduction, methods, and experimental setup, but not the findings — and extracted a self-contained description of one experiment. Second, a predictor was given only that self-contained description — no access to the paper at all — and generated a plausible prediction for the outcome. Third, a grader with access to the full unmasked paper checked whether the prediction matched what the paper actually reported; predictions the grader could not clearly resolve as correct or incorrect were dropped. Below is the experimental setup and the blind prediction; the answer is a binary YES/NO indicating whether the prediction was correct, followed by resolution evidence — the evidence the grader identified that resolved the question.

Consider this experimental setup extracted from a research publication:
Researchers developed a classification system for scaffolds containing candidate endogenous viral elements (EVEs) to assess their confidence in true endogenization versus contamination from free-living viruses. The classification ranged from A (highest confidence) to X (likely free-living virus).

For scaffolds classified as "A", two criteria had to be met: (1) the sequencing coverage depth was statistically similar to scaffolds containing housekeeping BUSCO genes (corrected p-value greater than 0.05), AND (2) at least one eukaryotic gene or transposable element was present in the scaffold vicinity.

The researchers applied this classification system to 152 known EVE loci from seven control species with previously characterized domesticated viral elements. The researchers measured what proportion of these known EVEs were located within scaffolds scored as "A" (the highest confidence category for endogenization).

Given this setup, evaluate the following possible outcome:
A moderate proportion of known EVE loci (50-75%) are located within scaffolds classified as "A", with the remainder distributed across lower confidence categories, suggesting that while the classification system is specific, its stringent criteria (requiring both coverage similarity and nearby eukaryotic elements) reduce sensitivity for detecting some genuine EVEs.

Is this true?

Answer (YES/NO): NO